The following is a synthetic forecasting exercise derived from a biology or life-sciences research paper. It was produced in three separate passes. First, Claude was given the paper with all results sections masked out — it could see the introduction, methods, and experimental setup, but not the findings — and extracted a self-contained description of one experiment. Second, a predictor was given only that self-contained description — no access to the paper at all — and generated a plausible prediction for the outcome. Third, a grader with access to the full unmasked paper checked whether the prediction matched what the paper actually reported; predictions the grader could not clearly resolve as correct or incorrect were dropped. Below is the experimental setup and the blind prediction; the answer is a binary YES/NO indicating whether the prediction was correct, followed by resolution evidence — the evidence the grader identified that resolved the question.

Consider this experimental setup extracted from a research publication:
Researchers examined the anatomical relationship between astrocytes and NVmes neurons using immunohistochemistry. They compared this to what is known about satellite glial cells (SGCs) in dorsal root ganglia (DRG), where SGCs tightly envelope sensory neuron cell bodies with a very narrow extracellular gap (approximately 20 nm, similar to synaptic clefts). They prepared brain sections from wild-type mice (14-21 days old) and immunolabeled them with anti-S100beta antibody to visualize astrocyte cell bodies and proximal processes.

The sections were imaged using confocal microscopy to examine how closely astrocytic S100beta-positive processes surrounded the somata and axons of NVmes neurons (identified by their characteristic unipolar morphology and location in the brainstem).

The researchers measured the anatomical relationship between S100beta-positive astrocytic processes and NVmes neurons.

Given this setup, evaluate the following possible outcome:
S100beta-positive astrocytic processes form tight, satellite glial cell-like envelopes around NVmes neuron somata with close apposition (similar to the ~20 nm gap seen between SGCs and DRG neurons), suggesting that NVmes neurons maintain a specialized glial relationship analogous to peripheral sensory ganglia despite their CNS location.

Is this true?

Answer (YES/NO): NO